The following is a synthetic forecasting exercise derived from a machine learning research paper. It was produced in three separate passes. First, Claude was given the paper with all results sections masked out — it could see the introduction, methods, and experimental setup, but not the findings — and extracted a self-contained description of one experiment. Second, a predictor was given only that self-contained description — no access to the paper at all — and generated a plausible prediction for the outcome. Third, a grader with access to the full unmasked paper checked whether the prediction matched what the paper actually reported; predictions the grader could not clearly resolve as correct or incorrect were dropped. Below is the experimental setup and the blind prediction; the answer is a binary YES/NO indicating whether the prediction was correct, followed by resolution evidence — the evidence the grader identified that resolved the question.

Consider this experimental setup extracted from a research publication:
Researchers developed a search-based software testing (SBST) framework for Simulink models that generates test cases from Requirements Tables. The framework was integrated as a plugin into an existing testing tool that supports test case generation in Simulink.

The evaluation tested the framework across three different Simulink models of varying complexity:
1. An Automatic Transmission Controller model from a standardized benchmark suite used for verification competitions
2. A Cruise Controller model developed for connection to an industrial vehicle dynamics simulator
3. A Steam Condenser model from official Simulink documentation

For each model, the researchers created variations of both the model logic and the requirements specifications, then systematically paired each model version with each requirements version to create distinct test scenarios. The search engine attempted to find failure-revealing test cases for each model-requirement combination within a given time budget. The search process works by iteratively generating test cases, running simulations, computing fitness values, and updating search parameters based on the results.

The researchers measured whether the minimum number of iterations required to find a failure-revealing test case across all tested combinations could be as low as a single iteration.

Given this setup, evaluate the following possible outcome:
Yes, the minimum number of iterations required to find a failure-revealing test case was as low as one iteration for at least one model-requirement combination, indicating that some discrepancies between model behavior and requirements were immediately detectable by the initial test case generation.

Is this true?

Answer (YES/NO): YES